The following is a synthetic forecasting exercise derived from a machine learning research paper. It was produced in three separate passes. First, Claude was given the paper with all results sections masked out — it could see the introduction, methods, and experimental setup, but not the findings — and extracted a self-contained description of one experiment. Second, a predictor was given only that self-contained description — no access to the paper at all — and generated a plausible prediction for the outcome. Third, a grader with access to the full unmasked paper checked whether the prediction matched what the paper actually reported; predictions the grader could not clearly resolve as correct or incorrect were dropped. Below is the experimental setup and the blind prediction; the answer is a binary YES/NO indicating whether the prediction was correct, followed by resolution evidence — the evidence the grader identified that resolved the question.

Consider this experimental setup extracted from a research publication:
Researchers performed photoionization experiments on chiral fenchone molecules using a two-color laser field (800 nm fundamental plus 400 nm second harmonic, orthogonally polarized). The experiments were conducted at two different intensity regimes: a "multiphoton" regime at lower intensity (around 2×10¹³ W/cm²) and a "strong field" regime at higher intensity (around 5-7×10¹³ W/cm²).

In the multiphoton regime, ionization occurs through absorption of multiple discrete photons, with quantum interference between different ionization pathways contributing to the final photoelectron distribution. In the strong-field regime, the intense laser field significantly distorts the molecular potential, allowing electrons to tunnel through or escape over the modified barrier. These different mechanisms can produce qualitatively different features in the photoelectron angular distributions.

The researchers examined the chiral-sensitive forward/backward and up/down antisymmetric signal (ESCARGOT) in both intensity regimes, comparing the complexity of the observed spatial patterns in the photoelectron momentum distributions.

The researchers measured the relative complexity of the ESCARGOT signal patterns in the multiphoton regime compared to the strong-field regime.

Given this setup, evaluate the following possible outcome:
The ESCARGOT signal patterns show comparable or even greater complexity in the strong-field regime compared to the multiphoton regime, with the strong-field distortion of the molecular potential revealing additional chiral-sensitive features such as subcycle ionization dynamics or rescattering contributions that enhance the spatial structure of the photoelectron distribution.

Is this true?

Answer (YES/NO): NO